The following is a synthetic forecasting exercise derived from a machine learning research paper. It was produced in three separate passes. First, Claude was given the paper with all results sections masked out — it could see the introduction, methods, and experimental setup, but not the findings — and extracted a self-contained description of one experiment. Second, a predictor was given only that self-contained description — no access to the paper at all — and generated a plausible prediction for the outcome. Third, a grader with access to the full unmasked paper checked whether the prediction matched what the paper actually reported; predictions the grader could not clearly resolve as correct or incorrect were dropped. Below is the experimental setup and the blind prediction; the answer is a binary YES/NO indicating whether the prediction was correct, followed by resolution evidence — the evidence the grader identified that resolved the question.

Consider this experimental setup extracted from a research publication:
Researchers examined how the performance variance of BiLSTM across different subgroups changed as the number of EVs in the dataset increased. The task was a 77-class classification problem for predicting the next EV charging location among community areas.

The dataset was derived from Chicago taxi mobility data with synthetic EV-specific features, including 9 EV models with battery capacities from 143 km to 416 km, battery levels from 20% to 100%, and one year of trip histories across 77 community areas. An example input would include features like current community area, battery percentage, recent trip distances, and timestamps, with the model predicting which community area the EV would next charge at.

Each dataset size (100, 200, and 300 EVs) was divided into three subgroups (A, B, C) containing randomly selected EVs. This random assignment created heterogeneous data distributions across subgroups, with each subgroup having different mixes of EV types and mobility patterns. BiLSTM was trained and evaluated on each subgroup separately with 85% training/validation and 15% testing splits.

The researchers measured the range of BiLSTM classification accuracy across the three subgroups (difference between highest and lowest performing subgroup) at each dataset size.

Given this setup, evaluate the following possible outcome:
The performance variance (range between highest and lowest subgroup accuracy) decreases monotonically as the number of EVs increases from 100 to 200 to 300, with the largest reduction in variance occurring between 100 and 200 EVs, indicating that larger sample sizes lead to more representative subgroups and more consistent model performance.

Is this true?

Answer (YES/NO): YES